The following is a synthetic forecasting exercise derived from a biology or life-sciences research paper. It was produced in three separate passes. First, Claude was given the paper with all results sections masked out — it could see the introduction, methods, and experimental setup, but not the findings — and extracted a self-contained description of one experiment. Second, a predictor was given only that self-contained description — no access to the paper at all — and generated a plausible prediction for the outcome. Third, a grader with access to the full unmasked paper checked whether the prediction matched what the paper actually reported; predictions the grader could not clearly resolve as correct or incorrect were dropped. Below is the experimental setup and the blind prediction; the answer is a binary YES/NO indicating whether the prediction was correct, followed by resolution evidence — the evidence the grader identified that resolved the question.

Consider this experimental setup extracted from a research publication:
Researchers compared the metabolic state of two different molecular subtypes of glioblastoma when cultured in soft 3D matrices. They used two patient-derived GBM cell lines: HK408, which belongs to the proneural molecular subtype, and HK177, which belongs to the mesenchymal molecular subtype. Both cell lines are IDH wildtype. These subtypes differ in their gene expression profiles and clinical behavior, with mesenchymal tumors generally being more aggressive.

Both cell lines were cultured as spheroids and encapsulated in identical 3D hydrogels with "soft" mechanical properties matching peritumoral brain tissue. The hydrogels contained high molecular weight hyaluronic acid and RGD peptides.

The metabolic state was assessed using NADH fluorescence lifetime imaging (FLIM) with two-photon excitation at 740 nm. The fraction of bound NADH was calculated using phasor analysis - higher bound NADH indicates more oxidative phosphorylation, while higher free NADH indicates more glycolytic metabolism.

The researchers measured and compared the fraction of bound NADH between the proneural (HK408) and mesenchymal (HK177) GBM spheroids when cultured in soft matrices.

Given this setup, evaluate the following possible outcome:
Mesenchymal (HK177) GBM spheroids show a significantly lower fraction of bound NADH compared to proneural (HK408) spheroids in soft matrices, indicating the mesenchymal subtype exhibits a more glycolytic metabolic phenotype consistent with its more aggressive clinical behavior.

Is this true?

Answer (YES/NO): NO